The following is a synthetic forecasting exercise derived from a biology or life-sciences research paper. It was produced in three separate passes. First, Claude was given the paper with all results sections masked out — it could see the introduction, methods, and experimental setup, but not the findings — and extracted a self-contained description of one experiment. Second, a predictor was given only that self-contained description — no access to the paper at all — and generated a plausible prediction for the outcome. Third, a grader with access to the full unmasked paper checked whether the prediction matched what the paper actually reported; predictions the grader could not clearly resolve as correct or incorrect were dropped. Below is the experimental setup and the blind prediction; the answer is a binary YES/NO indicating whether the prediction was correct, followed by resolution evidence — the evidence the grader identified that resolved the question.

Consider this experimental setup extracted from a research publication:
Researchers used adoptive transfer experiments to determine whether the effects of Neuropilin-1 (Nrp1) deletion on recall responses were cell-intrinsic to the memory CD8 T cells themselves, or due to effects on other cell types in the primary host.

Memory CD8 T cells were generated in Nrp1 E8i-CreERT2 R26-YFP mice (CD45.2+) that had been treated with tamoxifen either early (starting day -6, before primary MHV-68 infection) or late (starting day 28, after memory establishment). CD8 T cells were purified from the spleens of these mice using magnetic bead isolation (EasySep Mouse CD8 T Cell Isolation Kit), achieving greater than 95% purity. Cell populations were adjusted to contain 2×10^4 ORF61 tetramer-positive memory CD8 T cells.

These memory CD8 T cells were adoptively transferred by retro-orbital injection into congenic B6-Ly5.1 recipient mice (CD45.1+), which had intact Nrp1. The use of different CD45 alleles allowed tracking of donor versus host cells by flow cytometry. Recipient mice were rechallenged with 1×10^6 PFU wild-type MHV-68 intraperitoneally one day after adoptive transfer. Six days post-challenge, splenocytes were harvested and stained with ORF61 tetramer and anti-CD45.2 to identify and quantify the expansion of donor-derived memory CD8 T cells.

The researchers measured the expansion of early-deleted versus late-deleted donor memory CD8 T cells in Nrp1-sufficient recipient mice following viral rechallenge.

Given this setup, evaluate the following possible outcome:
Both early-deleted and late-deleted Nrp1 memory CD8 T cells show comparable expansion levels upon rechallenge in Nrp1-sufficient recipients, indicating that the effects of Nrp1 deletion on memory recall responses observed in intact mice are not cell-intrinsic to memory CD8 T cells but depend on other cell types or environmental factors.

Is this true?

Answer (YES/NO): NO